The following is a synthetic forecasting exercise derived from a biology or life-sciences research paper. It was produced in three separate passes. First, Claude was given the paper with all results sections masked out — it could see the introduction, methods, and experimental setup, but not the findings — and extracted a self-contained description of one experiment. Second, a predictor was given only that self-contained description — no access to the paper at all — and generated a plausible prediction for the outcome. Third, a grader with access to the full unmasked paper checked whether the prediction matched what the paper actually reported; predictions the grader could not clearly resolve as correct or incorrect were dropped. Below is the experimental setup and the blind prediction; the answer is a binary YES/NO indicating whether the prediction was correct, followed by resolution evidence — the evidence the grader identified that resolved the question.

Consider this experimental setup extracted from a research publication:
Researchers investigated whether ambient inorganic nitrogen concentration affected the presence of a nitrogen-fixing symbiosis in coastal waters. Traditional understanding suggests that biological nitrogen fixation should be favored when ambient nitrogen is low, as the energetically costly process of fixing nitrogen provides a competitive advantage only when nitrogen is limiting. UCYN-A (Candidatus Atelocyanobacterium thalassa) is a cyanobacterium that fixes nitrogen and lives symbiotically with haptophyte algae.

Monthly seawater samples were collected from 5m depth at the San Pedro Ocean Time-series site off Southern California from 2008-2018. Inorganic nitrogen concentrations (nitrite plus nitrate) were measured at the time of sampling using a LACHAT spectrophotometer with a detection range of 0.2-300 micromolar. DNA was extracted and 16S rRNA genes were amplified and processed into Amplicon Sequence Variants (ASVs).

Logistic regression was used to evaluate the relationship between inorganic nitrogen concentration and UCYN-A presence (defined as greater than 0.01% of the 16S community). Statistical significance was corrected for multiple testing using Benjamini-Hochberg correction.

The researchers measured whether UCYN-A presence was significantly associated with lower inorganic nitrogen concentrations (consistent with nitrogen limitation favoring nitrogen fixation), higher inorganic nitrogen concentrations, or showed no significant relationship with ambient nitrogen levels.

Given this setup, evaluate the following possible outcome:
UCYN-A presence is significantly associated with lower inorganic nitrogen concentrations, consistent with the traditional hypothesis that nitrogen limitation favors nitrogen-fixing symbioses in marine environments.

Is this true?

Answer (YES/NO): NO